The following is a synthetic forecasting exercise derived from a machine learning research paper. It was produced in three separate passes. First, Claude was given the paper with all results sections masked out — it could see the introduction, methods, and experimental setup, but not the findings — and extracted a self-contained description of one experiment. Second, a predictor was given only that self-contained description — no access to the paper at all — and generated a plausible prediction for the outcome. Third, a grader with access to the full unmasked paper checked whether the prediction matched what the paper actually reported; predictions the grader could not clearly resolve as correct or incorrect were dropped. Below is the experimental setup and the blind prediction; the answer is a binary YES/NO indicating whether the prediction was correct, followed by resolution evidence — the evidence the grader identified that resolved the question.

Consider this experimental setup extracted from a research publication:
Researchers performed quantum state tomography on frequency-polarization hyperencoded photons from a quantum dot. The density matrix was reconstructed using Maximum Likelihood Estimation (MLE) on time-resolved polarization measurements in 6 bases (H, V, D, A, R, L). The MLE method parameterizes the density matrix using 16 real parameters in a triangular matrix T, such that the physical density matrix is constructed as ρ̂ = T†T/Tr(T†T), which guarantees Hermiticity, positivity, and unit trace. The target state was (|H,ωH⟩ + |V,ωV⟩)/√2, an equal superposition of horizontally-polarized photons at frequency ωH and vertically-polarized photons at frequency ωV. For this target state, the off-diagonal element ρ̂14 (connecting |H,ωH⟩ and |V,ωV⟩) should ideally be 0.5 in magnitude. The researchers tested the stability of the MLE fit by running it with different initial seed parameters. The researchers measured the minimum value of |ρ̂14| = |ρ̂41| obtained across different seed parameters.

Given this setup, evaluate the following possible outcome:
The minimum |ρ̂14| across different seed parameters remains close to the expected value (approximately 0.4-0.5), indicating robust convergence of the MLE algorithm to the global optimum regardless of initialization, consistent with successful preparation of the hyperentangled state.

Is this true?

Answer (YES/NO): YES